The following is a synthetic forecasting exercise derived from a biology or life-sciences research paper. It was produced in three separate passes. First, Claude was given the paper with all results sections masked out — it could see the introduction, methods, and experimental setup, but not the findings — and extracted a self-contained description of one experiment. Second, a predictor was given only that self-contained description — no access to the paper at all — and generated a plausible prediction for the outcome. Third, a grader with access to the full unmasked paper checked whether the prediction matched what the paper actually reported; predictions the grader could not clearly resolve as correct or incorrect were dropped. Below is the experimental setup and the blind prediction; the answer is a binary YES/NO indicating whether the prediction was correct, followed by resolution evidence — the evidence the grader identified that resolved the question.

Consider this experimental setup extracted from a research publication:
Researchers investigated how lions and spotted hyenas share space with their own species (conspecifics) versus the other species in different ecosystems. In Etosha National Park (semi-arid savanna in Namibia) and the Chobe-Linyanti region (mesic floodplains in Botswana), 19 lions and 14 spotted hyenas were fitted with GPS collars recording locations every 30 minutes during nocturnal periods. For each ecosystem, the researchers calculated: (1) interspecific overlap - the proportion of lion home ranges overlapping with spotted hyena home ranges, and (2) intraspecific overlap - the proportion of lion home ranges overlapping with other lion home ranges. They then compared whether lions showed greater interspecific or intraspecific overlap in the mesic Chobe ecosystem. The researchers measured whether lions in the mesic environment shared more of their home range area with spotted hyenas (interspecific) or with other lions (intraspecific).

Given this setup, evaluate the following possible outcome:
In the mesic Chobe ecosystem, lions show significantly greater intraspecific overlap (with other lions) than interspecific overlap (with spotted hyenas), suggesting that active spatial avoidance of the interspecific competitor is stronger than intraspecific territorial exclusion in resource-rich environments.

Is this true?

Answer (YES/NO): NO